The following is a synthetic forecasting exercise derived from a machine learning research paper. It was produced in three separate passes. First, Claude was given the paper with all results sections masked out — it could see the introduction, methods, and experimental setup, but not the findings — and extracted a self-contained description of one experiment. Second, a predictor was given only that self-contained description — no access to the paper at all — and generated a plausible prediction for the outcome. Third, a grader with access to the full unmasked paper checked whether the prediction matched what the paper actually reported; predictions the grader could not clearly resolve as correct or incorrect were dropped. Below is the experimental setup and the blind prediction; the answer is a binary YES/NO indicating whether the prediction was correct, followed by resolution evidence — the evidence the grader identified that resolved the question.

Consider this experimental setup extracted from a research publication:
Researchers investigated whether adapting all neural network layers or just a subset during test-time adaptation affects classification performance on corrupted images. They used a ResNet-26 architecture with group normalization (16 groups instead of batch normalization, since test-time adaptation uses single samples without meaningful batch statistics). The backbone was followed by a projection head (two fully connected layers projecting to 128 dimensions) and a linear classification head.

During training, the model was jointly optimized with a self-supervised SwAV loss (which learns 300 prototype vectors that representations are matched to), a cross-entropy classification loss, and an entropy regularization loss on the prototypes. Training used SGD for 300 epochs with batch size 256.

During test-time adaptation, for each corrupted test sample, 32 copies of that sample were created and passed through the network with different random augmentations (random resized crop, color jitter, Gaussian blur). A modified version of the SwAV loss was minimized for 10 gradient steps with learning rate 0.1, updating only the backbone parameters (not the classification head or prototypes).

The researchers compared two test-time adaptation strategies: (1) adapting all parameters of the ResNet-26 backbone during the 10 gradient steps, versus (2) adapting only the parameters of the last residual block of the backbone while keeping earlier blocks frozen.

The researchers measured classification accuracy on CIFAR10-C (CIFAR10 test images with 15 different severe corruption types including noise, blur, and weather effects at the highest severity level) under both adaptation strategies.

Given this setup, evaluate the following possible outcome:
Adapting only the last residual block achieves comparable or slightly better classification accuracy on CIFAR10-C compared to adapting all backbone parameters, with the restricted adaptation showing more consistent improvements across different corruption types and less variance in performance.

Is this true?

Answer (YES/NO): YES